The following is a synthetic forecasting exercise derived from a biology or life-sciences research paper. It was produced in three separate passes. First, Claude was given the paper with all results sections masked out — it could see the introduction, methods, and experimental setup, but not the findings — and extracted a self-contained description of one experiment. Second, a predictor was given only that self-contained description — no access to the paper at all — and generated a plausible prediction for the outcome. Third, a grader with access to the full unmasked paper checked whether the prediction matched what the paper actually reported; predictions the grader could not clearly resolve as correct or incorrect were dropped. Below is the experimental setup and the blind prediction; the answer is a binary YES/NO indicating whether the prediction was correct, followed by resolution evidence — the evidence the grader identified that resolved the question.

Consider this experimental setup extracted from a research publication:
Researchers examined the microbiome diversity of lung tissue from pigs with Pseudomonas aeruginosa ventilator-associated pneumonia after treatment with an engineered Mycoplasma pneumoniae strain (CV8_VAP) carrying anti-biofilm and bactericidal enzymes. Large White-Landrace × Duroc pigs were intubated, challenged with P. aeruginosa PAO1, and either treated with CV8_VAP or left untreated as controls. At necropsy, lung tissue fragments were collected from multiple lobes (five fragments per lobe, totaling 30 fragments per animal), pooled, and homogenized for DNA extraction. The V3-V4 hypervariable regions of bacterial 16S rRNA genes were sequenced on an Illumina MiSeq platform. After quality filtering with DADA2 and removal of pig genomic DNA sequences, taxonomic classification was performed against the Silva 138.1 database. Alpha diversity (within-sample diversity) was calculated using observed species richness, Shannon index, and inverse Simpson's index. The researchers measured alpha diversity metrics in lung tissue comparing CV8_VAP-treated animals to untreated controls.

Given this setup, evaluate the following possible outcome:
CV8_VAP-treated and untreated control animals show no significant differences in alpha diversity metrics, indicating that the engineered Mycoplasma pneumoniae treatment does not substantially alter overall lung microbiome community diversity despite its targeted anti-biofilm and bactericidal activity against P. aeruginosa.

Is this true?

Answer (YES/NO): YES